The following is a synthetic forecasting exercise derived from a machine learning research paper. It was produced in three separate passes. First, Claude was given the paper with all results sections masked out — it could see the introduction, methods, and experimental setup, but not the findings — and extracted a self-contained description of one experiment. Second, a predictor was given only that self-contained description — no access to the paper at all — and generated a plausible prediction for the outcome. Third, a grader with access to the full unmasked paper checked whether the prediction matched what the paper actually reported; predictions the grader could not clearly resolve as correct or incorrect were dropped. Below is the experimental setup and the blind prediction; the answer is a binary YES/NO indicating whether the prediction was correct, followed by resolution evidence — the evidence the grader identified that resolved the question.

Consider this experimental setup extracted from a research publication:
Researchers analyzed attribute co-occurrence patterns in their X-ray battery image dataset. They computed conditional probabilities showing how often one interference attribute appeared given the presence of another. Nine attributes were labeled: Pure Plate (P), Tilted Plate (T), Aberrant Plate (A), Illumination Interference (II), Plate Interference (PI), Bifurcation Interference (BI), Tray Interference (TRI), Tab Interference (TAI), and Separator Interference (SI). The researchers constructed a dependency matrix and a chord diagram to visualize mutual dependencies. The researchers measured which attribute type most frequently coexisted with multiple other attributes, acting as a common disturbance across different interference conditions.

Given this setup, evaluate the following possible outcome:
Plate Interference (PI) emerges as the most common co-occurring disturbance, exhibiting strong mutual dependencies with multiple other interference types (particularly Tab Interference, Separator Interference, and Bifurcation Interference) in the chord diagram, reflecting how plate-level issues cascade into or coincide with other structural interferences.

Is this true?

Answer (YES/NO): NO